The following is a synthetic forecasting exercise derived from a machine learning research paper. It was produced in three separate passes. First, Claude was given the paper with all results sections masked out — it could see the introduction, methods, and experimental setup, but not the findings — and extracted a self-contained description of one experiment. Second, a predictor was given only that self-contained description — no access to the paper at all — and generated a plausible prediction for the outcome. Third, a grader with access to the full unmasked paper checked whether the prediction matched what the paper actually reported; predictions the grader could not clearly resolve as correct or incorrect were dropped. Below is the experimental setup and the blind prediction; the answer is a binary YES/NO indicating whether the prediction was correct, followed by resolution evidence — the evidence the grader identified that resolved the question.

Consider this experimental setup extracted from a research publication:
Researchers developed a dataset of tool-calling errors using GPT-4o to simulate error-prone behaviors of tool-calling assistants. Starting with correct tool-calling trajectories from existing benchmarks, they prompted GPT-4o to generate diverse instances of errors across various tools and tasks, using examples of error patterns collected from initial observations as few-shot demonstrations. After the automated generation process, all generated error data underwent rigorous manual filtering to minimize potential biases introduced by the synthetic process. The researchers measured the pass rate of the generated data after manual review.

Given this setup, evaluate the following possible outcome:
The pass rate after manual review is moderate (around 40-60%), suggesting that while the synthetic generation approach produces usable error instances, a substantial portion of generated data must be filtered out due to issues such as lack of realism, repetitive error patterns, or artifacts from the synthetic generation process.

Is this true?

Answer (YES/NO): NO